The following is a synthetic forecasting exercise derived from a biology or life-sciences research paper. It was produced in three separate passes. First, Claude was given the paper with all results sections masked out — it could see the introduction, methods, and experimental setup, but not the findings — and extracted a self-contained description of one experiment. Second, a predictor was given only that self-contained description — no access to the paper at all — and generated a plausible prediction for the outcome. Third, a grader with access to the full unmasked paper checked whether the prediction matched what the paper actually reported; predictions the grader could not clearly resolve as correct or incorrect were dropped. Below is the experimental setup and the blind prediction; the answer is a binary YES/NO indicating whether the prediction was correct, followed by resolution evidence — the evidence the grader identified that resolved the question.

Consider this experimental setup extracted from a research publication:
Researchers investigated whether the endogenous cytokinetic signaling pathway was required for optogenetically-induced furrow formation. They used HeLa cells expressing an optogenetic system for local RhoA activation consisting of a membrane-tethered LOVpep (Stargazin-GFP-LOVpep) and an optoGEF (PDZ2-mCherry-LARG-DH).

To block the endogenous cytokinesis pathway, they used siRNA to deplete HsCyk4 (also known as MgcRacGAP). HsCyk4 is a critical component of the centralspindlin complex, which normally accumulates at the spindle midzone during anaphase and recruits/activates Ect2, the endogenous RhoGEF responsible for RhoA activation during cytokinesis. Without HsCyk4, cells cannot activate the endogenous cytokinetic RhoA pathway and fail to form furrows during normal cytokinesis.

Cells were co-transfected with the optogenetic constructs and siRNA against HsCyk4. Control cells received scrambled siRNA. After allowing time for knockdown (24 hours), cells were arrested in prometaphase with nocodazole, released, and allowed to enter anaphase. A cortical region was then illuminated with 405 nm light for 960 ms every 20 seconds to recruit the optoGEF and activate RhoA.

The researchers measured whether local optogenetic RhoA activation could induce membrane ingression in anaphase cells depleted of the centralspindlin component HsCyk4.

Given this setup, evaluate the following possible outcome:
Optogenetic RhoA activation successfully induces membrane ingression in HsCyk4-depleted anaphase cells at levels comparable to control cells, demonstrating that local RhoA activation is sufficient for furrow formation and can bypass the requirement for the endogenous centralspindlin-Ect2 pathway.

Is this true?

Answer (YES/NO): NO